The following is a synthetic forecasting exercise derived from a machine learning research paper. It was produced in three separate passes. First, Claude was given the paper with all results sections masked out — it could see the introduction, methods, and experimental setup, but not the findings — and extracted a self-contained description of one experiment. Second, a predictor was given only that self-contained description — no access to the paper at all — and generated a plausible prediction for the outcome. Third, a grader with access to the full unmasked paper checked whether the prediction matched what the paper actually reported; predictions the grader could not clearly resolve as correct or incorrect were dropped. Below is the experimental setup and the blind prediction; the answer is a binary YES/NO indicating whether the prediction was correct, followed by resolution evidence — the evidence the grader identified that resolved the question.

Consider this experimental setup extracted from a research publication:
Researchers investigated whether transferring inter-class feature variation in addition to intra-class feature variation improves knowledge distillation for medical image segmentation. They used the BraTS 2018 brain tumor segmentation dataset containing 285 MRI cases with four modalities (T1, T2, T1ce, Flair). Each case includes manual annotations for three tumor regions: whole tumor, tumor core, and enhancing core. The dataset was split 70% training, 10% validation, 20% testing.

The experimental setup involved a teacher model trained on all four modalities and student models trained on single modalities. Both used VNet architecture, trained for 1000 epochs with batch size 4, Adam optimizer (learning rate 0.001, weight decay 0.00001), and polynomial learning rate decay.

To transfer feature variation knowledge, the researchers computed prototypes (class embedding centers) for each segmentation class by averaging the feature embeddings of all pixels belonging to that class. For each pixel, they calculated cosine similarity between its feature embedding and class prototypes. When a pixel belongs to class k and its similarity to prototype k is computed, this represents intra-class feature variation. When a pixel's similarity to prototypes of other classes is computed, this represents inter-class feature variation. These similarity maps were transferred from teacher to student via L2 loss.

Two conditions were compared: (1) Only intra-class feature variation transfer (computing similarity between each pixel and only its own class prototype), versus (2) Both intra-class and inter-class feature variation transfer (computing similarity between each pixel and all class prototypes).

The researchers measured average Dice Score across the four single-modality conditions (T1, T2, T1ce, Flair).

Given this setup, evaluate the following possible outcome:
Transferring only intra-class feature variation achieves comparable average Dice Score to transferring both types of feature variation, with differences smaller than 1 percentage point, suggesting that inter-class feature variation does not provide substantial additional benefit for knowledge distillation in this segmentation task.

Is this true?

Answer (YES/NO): NO